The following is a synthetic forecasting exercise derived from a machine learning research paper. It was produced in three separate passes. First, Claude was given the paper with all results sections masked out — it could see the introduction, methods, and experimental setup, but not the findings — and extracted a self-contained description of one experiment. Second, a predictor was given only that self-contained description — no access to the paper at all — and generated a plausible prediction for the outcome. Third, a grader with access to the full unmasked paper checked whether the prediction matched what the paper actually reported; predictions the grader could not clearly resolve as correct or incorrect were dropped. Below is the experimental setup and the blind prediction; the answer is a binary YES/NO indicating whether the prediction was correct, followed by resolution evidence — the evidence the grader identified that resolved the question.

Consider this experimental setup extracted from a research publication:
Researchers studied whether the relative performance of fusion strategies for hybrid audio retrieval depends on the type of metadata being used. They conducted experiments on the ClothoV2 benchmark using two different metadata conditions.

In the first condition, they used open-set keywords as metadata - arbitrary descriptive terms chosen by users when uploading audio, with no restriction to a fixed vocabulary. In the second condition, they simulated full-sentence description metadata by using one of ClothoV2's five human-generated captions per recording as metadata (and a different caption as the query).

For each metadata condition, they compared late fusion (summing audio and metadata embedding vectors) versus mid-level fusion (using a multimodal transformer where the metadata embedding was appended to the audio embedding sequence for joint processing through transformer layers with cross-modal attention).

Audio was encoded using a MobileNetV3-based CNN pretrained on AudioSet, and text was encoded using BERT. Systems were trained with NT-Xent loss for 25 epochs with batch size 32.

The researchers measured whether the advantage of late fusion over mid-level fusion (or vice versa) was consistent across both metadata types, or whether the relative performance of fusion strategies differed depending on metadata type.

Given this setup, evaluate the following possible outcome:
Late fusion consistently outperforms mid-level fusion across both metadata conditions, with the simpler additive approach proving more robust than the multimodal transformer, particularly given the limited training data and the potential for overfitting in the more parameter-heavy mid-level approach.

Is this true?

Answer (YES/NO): YES